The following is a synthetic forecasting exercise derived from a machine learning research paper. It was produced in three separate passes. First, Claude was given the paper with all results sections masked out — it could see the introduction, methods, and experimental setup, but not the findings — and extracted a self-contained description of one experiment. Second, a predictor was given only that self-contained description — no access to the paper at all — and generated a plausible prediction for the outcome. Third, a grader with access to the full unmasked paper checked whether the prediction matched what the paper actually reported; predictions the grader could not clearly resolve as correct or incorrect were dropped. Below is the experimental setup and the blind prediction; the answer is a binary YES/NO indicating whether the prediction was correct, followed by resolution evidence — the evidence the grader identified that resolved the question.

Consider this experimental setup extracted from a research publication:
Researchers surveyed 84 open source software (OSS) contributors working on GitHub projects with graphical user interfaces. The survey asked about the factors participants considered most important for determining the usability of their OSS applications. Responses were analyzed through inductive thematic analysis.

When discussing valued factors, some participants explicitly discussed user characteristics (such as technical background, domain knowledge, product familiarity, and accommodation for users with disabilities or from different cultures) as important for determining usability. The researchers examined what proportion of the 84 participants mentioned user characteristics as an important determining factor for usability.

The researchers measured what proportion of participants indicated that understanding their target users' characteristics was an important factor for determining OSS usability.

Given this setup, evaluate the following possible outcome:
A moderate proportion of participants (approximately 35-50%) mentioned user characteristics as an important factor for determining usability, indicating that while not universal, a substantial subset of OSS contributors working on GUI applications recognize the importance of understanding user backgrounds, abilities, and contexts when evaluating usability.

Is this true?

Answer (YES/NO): NO